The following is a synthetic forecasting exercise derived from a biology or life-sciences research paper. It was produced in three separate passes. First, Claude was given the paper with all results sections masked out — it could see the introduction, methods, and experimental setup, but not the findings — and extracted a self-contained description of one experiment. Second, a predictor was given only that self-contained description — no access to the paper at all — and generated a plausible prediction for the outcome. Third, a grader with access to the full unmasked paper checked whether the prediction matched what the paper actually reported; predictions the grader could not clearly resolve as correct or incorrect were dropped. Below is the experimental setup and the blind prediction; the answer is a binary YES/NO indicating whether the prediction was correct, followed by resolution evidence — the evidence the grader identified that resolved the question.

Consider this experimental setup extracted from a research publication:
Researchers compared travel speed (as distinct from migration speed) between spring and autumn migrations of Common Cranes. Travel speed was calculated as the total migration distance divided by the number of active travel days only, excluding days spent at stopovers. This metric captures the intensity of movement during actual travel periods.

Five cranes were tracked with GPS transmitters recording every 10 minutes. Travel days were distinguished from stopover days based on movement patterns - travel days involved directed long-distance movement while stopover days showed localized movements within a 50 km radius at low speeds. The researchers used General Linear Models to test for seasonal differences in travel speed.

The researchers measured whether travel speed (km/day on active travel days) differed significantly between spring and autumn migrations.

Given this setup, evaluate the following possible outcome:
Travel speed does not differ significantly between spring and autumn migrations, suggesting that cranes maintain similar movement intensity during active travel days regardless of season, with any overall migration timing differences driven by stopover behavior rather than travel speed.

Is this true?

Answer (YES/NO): YES